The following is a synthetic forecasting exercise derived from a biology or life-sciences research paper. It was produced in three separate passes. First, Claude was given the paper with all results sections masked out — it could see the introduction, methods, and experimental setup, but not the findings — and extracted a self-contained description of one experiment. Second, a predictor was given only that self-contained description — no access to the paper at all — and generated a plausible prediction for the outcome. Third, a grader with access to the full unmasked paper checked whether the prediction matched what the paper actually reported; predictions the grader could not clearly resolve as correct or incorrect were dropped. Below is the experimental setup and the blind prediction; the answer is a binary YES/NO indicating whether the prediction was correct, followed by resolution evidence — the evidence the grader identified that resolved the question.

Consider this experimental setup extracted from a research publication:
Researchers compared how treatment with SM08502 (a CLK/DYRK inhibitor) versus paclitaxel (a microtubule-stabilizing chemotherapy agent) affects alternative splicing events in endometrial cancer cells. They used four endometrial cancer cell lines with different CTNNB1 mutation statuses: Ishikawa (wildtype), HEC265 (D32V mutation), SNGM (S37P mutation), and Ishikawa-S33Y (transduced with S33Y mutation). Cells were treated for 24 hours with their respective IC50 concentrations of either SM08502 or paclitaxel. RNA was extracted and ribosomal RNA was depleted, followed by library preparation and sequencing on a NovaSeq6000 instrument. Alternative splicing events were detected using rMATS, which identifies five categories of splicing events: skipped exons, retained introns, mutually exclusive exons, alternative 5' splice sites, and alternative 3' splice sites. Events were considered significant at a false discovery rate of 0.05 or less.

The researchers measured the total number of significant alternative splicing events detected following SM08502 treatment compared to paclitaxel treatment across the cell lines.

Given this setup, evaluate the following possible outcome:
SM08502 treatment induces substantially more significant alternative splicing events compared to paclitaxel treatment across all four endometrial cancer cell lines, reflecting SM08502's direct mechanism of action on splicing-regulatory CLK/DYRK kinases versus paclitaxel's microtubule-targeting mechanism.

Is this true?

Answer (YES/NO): YES